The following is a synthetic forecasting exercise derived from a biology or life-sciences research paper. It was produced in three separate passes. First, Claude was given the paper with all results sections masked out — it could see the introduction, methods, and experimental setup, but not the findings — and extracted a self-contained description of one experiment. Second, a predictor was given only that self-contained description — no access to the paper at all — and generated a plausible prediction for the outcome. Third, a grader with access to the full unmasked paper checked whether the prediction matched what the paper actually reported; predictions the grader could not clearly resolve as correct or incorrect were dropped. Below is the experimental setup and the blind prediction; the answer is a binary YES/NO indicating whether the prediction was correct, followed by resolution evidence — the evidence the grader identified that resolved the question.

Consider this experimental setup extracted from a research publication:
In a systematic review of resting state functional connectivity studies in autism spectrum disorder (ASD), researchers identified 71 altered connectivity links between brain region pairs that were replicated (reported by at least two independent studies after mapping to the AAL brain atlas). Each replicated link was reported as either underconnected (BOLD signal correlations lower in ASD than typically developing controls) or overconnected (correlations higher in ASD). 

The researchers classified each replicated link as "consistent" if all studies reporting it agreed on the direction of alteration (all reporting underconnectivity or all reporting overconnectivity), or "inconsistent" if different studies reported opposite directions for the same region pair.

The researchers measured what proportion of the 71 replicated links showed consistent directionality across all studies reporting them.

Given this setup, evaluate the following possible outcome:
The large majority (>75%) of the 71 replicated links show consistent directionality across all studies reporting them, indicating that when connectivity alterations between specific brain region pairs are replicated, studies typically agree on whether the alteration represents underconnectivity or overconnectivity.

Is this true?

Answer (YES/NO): NO